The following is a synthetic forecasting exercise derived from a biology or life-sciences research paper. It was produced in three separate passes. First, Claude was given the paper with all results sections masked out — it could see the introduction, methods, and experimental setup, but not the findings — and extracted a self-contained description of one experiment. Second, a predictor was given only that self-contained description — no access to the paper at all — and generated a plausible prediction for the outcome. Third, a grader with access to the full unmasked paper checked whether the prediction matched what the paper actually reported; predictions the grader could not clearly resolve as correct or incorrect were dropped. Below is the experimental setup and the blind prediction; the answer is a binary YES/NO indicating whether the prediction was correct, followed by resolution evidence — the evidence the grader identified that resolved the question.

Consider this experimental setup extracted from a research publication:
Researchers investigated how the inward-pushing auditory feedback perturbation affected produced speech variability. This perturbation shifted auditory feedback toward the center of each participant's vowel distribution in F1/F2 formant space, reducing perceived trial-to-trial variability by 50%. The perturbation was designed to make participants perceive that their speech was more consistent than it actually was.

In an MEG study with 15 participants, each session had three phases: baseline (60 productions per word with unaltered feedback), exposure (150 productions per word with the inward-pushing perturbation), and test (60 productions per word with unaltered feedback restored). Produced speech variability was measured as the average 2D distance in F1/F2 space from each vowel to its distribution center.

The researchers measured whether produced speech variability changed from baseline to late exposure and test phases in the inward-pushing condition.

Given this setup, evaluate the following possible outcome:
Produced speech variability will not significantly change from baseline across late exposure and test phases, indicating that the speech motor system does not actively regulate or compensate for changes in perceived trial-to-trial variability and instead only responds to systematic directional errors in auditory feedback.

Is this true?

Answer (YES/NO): NO